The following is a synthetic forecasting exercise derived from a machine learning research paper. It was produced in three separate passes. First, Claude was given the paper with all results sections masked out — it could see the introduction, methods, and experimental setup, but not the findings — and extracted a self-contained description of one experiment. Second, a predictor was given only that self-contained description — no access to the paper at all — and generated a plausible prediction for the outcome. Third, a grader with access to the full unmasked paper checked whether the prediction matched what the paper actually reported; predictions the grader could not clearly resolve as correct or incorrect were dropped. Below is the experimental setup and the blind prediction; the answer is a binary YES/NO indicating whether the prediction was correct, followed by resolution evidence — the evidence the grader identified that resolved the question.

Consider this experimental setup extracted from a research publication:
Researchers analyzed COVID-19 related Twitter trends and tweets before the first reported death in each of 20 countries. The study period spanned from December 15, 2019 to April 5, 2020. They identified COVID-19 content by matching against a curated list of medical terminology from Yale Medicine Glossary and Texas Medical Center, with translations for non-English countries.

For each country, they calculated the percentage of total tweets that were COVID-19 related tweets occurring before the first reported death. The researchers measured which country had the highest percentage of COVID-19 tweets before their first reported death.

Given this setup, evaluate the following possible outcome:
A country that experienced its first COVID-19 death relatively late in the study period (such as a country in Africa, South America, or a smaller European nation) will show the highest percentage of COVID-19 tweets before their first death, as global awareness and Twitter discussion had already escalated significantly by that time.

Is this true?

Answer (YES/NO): NO